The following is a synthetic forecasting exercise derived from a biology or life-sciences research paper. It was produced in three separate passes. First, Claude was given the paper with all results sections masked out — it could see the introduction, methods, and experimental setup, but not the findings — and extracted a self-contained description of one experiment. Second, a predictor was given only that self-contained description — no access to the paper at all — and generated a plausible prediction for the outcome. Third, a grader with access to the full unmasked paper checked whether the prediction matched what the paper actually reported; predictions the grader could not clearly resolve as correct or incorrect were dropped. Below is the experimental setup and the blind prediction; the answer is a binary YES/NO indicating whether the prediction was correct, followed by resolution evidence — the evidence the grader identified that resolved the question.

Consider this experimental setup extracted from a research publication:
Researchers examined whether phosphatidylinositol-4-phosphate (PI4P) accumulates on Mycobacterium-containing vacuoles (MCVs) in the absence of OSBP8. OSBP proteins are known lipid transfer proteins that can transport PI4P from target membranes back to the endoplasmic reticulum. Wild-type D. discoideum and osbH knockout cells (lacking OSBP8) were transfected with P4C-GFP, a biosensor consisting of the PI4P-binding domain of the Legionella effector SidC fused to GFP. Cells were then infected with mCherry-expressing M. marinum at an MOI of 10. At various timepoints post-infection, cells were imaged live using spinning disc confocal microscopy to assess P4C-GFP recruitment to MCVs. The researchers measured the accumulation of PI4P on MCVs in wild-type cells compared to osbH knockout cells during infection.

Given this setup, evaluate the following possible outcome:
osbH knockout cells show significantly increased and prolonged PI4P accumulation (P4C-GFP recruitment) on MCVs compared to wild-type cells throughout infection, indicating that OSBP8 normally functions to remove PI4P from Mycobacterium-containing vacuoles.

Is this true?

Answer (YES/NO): YES